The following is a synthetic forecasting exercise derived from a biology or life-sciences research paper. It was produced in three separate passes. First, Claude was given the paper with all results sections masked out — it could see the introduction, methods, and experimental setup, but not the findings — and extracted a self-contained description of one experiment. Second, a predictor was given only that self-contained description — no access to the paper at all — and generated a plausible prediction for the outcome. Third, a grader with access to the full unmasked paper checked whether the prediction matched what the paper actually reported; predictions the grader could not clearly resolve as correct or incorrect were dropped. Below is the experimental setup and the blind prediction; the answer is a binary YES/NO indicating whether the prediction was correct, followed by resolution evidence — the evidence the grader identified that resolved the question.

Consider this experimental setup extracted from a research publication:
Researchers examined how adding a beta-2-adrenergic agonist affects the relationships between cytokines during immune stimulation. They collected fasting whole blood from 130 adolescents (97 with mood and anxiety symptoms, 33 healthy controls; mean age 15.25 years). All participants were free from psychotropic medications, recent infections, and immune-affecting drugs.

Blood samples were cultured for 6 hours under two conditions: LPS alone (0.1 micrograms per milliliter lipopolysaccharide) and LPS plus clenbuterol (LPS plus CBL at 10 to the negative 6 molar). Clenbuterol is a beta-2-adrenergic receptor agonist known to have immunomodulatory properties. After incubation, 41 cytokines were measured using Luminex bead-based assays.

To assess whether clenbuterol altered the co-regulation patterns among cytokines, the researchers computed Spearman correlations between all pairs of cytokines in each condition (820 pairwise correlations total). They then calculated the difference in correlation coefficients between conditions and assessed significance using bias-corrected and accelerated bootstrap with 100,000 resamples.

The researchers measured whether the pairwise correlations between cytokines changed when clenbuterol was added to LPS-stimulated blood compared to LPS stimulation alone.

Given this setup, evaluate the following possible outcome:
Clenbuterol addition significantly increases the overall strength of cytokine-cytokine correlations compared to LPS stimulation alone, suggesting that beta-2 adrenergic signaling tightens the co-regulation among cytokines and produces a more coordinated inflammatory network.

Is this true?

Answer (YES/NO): NO